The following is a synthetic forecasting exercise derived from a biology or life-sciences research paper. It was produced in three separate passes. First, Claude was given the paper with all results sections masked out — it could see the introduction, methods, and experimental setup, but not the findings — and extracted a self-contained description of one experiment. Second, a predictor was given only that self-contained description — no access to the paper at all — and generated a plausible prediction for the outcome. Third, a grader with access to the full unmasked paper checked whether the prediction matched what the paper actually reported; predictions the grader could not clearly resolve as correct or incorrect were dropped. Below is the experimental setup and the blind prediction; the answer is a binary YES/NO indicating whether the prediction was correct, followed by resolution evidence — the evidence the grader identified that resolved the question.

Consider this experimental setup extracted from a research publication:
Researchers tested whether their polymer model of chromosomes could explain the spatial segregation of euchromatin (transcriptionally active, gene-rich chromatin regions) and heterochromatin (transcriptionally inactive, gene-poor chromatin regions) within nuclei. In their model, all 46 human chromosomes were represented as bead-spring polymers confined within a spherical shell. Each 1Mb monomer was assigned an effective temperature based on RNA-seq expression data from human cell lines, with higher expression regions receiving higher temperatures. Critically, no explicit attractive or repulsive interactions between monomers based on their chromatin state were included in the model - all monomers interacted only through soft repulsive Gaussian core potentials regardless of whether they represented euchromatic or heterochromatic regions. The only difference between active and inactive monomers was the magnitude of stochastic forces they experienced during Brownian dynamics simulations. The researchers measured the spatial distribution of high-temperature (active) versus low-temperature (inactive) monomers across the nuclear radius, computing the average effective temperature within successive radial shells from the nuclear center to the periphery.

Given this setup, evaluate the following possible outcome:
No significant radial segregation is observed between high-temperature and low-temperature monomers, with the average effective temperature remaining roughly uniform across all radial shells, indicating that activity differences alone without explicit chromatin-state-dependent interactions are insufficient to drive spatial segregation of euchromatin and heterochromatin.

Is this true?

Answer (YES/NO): NO